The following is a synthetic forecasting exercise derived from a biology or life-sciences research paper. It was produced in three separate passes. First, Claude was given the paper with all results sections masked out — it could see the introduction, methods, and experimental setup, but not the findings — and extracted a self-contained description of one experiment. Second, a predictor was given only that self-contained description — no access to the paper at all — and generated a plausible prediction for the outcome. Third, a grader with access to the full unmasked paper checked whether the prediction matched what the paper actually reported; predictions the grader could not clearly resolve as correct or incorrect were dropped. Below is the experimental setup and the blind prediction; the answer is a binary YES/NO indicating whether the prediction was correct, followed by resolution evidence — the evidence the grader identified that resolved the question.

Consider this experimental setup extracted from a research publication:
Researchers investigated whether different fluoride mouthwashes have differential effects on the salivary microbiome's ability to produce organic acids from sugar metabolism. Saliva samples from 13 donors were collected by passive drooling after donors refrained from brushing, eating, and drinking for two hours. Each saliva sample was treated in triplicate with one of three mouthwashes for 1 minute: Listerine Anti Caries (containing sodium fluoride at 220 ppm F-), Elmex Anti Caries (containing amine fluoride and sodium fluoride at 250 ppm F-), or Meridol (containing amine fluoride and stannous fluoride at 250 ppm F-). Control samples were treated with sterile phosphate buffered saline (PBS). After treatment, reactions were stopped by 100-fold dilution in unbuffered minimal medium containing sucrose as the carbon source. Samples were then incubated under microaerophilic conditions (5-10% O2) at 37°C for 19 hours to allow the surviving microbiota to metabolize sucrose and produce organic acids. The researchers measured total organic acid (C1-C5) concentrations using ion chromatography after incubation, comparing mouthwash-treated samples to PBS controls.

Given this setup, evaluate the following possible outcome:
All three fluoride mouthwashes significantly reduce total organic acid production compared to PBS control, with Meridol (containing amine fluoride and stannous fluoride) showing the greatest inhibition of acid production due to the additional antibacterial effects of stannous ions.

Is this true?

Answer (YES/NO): NO